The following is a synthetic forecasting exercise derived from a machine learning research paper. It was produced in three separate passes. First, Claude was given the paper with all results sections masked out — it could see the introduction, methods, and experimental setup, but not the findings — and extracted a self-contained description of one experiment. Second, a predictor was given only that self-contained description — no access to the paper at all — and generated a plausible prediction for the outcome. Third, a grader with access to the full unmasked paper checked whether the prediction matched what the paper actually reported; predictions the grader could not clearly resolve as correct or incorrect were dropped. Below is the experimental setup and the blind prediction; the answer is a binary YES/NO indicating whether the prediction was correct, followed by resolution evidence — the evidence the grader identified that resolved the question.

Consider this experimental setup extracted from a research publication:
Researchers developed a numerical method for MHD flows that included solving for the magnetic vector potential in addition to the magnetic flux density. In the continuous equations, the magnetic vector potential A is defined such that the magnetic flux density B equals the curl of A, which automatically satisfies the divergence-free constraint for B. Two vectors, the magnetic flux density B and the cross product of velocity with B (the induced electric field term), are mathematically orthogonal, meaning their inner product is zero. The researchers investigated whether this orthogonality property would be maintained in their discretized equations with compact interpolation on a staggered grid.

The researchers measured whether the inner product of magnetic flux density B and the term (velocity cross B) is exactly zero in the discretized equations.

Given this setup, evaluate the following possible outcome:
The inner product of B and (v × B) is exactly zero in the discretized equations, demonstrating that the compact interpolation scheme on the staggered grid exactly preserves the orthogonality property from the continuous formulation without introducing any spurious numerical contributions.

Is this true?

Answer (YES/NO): NO